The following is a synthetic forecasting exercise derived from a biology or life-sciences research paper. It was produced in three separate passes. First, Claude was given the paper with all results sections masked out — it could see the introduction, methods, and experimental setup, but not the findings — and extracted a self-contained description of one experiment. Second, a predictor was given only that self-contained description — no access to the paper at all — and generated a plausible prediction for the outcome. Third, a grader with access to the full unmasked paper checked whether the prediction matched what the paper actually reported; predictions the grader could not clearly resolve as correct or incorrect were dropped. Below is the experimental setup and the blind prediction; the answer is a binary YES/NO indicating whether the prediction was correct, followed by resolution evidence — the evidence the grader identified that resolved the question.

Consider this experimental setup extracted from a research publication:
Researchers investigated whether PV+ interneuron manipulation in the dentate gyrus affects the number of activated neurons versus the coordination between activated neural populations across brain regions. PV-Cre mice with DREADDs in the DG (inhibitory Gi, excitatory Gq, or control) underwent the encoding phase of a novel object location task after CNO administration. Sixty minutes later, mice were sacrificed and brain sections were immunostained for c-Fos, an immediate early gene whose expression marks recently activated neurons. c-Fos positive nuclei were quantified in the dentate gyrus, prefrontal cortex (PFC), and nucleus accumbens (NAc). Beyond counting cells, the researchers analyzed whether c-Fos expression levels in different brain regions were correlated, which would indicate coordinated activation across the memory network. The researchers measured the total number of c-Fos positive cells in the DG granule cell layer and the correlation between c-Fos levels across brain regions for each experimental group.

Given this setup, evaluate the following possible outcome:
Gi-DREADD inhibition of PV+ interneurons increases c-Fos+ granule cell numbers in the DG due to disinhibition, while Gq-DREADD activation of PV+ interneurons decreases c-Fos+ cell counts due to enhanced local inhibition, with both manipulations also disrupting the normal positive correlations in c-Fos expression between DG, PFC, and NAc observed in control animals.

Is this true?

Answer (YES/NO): NO